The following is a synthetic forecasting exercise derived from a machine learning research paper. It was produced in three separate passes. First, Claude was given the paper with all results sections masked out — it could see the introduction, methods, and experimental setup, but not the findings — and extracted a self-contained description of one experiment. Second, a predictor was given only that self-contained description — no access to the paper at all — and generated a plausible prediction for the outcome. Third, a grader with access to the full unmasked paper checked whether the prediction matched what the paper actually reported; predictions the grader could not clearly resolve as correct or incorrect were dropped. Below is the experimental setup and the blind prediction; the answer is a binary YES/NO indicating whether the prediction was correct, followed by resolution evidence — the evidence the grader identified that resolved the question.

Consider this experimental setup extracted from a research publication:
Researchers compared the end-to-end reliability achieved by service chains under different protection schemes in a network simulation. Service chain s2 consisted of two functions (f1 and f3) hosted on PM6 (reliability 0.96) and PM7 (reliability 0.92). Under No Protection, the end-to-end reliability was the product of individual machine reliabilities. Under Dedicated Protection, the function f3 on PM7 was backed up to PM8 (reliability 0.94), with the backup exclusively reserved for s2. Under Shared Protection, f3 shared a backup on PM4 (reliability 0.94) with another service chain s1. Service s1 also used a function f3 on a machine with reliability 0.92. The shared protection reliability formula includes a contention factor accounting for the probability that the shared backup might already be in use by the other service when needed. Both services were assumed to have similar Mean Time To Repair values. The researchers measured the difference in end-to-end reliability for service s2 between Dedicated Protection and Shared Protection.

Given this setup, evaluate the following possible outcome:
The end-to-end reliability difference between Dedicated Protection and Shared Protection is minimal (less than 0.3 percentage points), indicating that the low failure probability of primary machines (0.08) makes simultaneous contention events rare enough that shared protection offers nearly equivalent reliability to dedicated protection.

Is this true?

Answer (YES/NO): NO